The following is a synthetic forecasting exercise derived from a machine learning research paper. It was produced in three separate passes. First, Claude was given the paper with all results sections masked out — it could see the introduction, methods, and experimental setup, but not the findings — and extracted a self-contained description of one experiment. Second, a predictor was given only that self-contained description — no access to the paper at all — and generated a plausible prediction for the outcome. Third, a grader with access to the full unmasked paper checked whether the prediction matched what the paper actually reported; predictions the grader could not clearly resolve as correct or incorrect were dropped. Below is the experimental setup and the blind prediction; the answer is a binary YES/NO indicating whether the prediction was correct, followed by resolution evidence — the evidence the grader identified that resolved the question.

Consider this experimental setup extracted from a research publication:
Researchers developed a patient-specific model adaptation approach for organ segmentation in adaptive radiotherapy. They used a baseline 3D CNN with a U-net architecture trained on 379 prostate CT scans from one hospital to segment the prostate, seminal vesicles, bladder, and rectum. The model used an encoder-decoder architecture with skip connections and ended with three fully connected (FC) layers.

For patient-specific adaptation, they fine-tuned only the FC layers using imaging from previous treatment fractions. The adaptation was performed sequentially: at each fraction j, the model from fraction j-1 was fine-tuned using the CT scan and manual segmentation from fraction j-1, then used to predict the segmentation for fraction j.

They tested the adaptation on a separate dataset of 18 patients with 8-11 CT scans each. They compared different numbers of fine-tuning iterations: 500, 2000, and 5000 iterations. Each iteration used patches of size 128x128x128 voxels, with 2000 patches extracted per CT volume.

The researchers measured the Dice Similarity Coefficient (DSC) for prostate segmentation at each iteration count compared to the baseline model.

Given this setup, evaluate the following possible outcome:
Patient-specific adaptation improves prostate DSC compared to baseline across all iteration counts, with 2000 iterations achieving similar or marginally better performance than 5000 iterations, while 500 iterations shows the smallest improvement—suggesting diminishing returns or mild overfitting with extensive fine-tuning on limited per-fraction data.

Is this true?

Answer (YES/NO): YES